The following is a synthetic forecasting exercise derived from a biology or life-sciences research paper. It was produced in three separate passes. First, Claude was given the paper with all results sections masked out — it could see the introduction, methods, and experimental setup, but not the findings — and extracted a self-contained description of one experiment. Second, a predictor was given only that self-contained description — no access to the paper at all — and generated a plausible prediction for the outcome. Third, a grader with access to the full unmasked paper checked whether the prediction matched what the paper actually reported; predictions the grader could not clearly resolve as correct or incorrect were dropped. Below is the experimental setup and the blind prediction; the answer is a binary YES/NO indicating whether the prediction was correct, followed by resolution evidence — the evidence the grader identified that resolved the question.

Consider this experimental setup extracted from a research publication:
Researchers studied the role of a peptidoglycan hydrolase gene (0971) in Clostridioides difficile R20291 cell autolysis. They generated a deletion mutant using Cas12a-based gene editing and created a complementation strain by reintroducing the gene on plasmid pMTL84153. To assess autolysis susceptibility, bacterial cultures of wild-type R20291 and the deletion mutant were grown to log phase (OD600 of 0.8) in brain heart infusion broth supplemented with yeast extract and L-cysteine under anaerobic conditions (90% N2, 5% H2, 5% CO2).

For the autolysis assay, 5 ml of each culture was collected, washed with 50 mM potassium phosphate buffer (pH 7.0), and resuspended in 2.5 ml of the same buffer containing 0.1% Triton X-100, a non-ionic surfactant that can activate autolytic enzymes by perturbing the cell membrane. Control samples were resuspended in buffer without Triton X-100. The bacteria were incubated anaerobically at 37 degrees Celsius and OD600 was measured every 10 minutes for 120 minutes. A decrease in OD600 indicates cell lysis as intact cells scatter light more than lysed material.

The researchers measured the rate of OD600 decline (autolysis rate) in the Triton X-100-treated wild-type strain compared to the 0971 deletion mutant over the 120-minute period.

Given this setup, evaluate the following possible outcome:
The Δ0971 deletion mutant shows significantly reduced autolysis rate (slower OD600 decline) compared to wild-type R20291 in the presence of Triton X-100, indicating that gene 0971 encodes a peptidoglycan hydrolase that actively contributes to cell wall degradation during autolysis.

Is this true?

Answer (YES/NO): YES